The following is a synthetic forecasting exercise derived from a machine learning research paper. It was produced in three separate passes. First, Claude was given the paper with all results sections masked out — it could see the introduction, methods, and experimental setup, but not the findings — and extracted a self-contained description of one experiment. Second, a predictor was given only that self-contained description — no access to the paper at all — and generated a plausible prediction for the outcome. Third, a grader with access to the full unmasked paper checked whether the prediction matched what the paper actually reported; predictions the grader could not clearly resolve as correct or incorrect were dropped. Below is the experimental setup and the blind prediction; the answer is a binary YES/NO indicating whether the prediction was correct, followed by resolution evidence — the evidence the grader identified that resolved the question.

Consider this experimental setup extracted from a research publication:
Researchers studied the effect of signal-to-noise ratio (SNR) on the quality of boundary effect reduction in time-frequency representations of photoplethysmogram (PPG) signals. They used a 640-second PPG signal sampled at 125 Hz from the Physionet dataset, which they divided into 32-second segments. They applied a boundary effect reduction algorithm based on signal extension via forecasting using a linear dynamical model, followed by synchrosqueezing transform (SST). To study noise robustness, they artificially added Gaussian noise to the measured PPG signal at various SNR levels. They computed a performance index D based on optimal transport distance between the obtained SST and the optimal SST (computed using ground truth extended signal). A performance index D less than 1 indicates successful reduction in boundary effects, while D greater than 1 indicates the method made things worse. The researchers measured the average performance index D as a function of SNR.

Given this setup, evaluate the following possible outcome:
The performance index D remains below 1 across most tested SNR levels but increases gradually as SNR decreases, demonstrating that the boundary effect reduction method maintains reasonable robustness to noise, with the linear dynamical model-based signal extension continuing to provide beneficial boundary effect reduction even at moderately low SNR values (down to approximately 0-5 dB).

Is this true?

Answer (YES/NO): NO